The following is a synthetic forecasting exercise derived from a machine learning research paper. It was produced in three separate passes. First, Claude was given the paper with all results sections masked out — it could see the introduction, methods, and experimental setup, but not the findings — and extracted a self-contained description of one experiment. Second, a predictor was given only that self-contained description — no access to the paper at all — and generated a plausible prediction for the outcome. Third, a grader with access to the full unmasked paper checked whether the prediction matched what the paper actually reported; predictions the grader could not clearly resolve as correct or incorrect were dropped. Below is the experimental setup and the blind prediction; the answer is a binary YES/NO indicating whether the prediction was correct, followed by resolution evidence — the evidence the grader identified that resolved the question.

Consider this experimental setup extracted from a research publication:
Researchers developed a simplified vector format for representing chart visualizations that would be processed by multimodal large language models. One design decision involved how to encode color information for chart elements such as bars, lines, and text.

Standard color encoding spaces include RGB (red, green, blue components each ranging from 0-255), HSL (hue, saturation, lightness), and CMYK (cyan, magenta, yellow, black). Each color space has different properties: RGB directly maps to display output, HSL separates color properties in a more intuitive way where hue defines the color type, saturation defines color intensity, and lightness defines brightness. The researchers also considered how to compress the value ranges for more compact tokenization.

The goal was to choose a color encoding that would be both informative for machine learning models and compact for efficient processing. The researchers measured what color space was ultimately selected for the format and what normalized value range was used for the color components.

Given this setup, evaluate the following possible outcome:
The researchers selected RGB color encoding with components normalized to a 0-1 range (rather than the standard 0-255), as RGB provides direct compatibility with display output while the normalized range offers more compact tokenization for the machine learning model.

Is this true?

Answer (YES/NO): NO